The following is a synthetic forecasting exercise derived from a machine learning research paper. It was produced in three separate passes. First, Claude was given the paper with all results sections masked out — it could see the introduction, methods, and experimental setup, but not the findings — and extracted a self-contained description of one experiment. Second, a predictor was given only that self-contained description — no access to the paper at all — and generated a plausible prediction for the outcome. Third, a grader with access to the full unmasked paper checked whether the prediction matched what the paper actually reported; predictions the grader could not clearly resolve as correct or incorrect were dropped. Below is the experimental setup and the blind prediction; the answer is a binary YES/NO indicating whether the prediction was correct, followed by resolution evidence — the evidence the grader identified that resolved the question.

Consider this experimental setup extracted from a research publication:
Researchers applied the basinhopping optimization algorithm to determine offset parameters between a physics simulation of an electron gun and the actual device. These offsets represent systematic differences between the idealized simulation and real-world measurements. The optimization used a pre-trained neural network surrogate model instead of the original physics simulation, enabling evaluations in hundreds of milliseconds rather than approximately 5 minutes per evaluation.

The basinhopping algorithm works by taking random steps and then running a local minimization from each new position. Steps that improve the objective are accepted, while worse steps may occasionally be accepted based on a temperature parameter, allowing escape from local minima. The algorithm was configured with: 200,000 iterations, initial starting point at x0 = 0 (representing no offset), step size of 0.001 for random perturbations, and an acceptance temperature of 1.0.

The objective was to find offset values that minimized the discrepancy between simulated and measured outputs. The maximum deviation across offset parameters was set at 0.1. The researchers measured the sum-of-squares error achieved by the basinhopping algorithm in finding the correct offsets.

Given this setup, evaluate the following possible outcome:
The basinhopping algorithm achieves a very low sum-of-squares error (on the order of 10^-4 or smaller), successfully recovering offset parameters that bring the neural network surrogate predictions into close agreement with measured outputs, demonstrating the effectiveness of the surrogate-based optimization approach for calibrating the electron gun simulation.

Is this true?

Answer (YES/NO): YES